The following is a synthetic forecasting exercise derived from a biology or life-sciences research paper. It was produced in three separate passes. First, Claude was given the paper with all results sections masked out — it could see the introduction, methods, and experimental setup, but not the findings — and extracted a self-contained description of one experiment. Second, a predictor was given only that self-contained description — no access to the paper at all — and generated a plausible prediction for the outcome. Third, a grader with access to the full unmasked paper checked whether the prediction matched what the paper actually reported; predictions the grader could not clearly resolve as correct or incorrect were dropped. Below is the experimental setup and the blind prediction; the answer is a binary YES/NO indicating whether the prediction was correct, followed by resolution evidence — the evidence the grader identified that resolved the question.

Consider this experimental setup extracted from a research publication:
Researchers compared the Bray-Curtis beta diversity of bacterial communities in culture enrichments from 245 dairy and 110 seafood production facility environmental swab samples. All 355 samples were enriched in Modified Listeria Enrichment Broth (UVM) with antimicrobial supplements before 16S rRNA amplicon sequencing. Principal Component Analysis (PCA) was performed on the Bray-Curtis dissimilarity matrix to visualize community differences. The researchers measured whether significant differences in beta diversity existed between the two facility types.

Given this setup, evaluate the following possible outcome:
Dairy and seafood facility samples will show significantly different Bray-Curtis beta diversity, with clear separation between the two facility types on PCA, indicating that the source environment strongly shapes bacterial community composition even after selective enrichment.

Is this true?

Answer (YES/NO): NO